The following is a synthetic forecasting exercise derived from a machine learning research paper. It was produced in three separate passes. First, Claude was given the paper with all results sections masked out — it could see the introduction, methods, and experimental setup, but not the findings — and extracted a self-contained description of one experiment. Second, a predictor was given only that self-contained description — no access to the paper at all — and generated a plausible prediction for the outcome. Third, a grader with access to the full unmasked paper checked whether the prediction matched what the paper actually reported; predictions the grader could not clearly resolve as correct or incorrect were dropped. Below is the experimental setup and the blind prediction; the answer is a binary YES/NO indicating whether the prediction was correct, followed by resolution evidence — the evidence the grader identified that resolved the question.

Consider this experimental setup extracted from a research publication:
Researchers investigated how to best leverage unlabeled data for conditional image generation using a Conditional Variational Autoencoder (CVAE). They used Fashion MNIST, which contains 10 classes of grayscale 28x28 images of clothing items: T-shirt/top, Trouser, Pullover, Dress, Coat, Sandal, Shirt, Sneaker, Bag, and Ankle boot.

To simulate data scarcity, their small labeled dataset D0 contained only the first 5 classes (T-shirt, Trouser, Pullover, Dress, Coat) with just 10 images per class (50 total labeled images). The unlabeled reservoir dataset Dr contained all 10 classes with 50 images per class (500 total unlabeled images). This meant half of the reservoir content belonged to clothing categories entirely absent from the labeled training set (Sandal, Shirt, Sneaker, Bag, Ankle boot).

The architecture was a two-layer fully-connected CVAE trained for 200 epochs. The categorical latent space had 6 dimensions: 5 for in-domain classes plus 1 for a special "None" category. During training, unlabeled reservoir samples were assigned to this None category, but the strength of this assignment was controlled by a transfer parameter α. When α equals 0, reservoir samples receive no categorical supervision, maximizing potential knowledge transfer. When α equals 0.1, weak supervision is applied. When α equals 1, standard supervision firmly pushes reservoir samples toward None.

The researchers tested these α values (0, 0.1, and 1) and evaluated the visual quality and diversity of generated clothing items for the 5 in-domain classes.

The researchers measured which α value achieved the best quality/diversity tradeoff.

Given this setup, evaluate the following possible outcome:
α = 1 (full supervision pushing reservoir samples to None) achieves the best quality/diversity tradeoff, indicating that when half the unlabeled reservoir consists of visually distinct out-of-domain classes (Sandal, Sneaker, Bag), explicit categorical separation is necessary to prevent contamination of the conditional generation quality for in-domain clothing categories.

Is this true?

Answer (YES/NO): NO